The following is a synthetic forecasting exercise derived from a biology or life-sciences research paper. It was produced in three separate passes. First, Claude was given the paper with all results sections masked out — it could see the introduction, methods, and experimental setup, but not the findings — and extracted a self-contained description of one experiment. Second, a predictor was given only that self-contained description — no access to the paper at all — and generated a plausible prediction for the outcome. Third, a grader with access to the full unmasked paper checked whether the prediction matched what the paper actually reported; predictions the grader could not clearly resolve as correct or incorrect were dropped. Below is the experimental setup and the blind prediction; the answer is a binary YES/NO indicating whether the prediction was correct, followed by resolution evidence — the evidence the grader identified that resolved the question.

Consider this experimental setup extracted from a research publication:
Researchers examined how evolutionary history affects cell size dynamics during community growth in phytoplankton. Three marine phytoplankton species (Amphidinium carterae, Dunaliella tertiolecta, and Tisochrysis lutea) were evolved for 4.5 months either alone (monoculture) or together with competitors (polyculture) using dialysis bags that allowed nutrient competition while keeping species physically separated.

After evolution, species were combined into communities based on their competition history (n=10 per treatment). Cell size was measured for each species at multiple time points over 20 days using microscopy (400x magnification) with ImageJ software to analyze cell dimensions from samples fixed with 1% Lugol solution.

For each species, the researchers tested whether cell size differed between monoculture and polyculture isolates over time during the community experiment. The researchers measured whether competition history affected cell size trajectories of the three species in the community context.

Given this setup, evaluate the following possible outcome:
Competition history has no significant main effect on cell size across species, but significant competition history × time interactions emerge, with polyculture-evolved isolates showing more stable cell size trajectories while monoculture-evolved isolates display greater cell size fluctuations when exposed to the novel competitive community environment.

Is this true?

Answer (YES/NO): NO